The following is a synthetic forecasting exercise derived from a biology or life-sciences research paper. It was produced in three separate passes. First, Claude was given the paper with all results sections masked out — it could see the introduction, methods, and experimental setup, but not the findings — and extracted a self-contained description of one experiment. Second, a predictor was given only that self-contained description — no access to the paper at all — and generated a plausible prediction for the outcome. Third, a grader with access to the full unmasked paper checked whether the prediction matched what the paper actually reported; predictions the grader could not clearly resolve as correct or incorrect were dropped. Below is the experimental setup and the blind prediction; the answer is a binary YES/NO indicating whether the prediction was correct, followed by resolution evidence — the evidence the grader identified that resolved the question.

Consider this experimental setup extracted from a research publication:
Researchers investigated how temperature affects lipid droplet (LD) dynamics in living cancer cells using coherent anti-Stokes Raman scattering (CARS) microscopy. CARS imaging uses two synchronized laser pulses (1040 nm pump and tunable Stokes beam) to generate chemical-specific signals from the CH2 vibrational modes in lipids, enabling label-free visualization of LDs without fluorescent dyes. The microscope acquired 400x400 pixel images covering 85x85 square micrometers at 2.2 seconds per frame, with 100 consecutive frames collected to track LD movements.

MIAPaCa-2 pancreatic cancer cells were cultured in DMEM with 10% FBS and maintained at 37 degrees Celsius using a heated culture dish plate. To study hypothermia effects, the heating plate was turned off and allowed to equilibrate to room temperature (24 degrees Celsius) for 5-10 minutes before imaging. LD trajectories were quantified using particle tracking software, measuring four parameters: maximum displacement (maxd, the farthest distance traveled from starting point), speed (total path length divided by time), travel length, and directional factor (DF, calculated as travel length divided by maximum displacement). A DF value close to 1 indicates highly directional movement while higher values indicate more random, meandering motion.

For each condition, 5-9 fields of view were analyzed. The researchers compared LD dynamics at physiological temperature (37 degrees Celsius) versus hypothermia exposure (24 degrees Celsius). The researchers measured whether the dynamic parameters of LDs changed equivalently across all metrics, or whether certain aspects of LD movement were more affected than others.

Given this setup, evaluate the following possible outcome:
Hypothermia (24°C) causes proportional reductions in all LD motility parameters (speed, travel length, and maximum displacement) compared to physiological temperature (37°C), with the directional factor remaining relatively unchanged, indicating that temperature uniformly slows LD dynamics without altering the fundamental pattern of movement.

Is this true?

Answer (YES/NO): NO